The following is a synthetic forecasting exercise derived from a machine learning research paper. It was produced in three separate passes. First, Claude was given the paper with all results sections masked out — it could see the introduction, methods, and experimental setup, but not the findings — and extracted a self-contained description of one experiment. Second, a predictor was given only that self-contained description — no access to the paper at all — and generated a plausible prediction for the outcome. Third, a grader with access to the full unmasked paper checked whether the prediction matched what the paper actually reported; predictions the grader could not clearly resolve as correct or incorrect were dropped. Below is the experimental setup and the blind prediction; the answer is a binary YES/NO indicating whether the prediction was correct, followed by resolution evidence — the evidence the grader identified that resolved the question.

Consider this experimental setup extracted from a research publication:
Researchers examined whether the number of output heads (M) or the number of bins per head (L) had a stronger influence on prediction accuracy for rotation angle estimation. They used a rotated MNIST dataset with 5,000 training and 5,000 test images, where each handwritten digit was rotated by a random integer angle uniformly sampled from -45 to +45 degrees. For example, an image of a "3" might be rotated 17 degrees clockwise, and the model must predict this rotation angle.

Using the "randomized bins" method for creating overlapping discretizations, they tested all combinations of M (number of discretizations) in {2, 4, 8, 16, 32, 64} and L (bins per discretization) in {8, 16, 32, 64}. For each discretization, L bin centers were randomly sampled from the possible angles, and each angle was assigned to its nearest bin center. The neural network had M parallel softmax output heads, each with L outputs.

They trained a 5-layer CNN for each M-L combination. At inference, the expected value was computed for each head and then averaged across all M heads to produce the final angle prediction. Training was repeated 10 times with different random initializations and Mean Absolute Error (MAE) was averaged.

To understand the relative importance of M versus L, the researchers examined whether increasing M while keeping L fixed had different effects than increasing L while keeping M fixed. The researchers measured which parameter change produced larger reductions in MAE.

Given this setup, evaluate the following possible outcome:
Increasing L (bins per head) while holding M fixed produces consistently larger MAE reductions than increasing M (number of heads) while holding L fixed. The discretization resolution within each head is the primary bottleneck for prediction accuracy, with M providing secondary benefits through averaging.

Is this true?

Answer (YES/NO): NO